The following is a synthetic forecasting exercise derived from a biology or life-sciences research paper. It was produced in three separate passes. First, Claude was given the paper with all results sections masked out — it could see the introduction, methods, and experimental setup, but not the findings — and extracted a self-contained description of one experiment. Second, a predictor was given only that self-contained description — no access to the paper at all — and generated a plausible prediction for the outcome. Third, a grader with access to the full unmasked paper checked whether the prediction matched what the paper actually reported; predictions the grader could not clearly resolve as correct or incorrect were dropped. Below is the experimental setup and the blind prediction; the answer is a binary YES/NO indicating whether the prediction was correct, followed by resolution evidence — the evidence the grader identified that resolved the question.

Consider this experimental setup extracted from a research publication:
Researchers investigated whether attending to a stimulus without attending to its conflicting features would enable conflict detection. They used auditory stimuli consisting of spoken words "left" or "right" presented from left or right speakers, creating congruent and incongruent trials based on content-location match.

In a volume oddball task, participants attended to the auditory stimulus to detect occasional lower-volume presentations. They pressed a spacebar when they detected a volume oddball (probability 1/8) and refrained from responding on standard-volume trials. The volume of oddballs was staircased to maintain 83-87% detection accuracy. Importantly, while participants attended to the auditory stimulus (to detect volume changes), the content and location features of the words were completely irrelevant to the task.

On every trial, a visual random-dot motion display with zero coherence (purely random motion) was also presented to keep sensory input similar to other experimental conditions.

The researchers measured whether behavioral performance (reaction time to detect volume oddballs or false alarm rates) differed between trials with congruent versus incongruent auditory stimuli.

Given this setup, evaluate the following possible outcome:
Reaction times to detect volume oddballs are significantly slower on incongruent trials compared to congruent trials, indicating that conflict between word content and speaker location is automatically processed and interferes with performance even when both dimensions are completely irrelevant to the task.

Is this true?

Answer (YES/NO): NO